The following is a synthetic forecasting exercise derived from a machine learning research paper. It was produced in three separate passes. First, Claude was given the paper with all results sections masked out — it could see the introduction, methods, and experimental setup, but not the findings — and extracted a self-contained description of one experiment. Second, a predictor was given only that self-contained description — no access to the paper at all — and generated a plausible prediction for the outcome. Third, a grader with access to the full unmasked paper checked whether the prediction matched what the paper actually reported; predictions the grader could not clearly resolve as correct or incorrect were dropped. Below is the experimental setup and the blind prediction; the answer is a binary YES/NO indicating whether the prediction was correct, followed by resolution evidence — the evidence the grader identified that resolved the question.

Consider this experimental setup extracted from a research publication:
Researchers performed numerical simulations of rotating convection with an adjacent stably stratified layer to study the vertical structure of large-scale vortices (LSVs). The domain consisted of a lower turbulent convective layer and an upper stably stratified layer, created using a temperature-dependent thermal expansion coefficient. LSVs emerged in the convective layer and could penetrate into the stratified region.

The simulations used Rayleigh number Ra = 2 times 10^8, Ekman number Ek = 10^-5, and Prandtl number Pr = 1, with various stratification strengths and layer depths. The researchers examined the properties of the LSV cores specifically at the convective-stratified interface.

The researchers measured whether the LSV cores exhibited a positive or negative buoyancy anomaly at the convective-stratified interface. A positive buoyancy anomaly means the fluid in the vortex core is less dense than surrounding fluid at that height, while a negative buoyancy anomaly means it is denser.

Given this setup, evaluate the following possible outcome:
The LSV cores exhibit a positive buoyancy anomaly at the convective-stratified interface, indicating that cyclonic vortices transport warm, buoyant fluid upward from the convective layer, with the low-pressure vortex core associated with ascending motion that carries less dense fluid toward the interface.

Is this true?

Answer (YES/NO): YES